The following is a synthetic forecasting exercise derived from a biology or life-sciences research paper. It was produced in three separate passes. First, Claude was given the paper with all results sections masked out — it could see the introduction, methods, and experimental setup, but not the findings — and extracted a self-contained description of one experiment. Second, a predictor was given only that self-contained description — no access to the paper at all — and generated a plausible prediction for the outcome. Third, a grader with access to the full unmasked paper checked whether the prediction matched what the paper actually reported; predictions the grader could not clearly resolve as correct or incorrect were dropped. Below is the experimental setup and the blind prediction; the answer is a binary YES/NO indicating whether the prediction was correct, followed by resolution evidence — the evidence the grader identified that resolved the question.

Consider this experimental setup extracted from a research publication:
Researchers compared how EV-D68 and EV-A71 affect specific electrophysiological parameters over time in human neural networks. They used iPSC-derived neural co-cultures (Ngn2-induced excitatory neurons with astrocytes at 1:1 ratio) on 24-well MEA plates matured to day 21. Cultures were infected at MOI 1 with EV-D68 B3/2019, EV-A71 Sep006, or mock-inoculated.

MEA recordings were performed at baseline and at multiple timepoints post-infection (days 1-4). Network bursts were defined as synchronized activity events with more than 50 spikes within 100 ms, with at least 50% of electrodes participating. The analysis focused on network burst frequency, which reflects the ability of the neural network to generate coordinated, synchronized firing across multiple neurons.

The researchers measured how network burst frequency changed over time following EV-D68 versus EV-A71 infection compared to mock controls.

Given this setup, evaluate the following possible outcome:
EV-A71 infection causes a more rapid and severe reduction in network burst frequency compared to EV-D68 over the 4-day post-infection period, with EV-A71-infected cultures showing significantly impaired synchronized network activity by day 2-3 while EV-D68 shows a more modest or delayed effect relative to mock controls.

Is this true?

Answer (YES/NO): NO